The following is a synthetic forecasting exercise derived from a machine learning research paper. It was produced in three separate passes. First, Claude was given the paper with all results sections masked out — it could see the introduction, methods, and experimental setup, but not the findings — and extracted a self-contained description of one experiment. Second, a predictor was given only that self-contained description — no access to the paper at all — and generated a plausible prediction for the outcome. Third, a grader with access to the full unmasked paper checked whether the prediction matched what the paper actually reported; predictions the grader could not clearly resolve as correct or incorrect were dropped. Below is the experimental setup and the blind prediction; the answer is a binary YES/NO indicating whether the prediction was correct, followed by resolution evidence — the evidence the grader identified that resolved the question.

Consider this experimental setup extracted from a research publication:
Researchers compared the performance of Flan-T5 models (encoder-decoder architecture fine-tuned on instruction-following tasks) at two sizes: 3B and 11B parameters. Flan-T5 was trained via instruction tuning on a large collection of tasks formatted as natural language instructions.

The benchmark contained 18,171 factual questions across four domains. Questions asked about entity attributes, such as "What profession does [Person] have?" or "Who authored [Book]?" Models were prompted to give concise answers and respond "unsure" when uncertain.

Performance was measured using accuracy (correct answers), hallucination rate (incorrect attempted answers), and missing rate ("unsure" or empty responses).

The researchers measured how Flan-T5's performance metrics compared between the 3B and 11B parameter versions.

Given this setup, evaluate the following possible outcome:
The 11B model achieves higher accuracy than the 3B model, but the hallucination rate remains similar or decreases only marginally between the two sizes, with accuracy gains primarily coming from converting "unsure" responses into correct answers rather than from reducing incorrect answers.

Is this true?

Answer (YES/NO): NO